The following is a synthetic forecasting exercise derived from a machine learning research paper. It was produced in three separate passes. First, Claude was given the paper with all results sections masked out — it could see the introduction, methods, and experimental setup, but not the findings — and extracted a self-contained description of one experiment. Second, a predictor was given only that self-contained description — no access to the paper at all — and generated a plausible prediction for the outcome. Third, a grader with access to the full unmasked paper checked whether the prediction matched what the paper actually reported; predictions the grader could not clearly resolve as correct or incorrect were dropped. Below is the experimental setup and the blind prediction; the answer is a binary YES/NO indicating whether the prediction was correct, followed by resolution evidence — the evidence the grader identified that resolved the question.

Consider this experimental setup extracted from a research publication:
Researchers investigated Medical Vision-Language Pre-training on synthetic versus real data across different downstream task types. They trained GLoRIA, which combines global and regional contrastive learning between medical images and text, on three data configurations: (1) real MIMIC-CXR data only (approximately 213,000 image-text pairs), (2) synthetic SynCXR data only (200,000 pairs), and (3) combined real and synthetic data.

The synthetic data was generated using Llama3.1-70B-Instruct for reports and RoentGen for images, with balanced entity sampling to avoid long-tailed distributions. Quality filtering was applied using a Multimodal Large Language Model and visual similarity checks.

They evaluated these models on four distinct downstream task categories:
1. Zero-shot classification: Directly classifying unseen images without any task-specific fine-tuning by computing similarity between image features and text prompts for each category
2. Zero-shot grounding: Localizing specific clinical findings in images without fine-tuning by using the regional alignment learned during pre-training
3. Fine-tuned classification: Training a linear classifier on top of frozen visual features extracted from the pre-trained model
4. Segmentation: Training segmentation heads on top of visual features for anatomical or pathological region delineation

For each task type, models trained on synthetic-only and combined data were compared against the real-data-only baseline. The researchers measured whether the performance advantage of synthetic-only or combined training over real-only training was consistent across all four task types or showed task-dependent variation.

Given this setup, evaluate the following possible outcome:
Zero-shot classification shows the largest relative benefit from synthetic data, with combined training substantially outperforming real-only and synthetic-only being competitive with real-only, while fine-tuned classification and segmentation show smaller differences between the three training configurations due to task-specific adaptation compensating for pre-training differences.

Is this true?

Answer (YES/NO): NO